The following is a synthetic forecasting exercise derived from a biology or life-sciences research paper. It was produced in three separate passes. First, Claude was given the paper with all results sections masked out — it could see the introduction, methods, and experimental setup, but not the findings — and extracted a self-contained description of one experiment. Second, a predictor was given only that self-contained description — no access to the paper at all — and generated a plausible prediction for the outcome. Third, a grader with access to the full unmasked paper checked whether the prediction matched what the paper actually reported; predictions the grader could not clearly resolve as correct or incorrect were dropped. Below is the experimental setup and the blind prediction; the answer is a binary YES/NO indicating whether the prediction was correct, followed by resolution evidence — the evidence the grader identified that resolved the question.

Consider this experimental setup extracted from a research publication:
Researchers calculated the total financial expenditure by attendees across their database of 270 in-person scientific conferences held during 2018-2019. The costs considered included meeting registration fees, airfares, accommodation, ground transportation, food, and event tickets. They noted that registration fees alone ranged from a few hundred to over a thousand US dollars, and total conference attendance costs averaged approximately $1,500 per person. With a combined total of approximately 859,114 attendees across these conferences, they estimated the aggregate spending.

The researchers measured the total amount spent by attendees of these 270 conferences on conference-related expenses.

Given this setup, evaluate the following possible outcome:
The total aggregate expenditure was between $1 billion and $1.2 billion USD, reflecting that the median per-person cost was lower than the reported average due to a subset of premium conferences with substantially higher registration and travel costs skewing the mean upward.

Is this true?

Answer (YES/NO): NO